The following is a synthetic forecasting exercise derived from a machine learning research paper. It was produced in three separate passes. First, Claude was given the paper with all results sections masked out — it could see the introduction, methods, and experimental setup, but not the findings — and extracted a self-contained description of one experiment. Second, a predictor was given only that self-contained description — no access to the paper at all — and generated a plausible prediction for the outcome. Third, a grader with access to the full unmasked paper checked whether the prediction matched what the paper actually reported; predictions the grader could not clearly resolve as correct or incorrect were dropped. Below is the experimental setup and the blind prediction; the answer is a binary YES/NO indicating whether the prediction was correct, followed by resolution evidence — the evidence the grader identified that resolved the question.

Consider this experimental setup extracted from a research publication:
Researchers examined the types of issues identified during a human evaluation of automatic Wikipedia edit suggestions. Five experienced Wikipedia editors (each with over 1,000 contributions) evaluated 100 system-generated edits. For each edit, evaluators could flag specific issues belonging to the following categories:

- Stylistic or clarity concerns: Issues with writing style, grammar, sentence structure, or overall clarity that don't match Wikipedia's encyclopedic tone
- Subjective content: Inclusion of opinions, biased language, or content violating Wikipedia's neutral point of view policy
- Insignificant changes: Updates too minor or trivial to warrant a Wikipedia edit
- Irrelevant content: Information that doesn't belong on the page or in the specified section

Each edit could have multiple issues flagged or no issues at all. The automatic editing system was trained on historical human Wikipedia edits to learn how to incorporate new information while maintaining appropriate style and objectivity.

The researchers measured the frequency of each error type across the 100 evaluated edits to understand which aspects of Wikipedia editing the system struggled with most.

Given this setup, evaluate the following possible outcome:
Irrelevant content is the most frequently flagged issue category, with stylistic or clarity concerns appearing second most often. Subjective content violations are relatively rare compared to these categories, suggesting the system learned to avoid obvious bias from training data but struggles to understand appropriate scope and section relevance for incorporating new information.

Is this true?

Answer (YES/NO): NO